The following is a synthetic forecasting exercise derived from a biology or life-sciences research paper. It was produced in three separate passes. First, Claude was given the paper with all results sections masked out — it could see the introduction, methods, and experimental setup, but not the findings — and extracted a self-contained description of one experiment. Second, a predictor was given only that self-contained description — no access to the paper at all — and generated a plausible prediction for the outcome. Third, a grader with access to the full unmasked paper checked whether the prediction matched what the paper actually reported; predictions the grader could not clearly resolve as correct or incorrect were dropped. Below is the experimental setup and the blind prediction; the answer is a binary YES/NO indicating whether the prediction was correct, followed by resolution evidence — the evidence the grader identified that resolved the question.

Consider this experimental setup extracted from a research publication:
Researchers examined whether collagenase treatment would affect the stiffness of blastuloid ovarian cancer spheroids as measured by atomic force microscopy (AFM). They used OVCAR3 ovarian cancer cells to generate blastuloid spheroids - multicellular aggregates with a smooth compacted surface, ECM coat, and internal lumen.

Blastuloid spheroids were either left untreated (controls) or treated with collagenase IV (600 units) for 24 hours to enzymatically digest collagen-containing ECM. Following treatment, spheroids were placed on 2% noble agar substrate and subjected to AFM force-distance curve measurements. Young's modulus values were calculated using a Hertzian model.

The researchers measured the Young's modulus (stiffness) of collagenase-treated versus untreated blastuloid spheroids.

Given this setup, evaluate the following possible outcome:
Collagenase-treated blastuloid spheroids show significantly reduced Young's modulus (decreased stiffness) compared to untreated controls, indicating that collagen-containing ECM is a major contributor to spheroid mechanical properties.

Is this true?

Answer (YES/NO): YES